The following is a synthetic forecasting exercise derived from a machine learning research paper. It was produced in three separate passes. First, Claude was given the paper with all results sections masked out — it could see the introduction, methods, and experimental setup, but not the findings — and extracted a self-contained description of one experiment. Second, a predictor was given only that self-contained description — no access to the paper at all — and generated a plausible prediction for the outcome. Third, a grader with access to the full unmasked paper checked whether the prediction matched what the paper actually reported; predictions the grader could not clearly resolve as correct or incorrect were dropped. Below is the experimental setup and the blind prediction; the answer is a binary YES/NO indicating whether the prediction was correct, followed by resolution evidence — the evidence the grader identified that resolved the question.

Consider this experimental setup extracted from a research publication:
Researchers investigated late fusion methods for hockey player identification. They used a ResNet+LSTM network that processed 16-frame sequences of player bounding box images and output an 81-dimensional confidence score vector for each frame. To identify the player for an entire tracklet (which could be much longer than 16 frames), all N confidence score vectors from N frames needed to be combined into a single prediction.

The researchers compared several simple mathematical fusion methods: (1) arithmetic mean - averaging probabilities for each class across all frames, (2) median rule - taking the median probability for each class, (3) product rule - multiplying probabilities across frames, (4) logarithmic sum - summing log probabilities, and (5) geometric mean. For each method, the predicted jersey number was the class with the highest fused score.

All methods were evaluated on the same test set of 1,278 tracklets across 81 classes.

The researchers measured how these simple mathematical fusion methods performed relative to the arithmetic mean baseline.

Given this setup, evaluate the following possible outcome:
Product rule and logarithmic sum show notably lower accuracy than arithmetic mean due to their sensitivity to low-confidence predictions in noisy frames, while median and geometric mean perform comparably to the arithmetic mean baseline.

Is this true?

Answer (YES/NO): NO